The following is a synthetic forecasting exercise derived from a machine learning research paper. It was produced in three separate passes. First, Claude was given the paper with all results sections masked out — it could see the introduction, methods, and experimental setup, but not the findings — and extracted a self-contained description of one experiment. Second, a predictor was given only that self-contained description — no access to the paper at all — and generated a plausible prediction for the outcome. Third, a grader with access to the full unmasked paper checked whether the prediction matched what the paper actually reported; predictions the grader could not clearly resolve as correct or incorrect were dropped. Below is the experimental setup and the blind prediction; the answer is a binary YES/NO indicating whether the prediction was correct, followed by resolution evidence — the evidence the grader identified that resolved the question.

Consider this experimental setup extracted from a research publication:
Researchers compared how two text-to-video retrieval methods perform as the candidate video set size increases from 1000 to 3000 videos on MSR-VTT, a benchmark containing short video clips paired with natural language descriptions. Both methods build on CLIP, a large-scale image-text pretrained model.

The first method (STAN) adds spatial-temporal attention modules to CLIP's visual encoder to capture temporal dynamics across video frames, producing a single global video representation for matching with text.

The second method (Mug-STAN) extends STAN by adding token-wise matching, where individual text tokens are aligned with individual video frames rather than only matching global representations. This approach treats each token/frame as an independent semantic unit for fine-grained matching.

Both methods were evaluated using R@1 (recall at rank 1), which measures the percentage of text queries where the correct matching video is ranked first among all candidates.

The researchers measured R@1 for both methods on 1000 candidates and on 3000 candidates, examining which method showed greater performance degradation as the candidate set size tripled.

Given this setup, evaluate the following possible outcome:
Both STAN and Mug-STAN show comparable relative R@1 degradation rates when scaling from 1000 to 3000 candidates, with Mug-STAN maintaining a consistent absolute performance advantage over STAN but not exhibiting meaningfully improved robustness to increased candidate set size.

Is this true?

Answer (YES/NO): NO